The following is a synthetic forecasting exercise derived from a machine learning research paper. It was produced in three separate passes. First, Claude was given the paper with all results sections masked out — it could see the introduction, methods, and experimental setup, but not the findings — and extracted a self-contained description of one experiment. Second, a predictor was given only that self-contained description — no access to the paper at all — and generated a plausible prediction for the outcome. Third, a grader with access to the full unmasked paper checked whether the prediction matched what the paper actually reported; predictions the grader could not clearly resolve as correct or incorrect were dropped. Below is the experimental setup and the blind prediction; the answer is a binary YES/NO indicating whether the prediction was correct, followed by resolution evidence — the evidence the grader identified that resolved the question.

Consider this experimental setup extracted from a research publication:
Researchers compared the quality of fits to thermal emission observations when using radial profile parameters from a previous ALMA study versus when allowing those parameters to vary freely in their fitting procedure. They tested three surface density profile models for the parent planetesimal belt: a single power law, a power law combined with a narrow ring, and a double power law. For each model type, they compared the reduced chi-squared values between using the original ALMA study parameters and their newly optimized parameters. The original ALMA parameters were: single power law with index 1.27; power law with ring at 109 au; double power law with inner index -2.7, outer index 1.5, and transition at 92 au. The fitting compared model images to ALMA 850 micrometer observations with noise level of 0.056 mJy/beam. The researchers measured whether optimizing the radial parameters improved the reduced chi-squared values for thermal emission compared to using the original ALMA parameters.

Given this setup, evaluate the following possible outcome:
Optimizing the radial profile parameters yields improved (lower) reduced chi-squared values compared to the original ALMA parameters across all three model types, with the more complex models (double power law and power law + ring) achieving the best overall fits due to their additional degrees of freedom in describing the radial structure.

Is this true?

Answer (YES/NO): YES